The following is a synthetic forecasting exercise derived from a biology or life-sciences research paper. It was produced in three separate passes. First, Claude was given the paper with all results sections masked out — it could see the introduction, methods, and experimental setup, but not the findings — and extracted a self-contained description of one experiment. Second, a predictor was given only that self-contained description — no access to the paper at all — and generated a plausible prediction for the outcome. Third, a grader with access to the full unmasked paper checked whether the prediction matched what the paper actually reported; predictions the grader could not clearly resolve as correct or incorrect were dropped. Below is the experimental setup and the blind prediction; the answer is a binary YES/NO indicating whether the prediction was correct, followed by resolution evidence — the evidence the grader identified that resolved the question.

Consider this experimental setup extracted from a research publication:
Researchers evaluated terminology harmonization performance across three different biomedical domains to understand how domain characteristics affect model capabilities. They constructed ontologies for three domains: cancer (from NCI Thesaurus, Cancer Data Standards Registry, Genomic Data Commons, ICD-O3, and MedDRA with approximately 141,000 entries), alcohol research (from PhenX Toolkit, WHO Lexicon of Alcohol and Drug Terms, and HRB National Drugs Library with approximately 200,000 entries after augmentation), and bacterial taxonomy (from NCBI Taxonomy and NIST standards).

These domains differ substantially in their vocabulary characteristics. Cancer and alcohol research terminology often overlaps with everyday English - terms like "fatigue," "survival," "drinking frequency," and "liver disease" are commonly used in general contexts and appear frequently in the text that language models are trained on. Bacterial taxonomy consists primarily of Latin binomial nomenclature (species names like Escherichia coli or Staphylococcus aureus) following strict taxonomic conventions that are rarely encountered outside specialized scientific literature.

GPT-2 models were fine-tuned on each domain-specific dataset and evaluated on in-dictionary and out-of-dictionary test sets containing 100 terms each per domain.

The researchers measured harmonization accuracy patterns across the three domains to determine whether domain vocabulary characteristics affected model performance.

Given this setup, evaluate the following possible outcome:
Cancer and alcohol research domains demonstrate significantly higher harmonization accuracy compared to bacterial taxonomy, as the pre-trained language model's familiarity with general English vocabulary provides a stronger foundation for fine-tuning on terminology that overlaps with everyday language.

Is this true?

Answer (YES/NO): YES